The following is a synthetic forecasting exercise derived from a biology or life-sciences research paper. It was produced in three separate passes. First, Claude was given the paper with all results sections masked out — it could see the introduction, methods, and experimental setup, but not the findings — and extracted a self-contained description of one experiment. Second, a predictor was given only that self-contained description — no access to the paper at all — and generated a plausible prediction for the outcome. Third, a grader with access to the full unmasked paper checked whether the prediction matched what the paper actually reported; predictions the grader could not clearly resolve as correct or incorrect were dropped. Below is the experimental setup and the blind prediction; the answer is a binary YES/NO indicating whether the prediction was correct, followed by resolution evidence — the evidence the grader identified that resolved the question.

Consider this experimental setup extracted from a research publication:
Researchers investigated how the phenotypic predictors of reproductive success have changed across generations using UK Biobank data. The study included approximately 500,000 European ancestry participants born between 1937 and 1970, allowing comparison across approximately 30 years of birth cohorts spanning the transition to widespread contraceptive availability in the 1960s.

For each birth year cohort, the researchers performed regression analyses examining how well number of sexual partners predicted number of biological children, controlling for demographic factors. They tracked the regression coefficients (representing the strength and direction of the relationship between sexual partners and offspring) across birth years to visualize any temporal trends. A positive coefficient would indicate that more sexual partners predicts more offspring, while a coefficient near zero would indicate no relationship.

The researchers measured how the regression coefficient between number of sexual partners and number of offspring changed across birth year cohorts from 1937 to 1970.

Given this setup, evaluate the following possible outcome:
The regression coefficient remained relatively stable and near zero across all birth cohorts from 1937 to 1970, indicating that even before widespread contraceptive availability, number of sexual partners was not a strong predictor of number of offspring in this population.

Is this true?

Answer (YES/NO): NO